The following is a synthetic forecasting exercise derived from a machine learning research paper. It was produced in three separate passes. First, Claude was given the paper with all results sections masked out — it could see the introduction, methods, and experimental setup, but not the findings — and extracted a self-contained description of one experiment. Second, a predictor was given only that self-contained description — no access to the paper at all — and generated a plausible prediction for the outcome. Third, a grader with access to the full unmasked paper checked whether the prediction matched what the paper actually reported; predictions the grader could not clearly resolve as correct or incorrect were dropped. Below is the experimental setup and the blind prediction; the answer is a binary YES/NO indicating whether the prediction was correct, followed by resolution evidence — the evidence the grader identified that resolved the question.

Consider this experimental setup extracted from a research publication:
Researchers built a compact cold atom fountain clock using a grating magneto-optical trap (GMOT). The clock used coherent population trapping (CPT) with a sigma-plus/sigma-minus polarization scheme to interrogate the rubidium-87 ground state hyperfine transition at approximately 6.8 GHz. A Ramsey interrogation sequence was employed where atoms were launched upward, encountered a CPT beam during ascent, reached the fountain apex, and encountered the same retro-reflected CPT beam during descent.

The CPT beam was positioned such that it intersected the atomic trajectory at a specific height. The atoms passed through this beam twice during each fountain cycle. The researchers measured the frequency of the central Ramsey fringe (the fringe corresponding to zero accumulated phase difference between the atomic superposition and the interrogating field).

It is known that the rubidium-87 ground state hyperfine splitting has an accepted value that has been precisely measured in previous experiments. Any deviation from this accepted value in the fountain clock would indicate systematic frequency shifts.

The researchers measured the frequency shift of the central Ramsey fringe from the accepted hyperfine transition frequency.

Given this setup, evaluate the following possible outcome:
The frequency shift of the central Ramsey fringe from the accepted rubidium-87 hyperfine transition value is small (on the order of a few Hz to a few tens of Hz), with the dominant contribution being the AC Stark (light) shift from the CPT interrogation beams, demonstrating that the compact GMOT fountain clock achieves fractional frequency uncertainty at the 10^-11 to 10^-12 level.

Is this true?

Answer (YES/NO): NO